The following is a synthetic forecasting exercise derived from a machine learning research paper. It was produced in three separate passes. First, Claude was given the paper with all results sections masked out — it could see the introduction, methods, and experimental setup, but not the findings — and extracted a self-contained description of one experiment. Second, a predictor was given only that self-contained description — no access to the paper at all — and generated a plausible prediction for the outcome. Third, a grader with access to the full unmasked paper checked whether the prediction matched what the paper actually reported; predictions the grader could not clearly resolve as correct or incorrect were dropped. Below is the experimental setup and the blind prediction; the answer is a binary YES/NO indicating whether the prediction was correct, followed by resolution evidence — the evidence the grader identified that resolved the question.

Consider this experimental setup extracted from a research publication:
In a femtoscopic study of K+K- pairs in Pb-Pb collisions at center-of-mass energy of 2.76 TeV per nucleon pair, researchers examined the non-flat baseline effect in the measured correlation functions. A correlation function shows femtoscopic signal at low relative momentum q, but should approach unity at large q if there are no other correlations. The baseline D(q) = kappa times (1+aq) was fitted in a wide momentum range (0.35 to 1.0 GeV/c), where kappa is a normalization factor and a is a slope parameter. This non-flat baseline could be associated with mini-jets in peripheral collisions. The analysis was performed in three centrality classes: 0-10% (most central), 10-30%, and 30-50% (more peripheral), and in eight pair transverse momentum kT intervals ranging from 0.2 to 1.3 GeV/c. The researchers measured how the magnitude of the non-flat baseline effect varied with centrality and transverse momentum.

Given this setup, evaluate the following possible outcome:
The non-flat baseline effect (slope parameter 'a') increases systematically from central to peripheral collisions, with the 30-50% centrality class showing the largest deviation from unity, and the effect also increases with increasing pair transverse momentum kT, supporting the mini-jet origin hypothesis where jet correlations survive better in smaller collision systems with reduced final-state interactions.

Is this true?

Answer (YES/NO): YES